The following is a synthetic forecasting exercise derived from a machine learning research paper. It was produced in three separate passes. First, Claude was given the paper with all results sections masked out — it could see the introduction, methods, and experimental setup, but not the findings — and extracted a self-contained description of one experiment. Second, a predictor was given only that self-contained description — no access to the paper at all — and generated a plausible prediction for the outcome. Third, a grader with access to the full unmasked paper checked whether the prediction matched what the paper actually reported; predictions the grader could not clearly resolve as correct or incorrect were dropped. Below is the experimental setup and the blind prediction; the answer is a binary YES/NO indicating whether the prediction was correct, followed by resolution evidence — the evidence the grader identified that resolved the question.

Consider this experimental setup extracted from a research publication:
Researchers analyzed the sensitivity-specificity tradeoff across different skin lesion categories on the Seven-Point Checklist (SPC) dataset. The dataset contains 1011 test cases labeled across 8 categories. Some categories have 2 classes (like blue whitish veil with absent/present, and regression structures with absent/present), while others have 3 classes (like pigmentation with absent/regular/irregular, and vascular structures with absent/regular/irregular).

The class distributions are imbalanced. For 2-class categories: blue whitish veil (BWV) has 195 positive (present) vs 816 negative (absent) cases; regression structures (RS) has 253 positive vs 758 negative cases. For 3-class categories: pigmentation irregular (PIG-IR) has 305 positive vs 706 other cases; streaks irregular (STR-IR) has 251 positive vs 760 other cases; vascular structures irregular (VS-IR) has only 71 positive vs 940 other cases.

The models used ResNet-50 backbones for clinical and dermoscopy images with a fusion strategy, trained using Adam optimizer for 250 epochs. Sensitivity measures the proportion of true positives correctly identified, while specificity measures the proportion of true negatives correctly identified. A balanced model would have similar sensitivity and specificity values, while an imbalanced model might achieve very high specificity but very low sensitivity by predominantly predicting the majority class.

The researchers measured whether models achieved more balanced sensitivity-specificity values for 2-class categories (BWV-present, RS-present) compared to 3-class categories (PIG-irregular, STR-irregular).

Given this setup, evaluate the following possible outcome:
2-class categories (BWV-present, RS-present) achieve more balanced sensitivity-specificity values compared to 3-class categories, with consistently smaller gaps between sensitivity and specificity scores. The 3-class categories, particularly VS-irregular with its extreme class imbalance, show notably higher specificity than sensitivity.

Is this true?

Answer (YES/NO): NO